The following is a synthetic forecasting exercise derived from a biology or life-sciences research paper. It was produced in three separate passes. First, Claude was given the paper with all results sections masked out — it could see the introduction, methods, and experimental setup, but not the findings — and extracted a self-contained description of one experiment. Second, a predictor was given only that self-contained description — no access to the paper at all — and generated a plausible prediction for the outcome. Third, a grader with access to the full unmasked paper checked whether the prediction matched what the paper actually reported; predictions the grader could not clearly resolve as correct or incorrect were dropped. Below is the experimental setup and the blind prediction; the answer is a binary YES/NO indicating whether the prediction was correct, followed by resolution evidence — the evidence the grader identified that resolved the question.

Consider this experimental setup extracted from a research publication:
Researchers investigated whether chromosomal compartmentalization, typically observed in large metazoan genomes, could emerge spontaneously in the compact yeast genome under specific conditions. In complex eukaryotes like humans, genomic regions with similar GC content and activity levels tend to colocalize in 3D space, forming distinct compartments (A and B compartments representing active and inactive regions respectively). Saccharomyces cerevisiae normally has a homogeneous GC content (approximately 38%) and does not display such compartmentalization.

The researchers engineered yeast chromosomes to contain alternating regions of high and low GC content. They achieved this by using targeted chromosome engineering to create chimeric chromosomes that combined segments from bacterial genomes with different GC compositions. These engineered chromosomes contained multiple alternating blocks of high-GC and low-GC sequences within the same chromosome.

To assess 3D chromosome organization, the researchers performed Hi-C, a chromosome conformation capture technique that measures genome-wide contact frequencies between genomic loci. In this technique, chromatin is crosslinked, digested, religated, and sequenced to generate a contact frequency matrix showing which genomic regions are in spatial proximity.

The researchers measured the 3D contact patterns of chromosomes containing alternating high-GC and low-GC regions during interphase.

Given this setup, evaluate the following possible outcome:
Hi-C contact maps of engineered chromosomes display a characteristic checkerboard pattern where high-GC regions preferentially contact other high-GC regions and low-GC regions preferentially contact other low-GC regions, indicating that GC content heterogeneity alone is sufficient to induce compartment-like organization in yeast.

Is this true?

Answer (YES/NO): YES